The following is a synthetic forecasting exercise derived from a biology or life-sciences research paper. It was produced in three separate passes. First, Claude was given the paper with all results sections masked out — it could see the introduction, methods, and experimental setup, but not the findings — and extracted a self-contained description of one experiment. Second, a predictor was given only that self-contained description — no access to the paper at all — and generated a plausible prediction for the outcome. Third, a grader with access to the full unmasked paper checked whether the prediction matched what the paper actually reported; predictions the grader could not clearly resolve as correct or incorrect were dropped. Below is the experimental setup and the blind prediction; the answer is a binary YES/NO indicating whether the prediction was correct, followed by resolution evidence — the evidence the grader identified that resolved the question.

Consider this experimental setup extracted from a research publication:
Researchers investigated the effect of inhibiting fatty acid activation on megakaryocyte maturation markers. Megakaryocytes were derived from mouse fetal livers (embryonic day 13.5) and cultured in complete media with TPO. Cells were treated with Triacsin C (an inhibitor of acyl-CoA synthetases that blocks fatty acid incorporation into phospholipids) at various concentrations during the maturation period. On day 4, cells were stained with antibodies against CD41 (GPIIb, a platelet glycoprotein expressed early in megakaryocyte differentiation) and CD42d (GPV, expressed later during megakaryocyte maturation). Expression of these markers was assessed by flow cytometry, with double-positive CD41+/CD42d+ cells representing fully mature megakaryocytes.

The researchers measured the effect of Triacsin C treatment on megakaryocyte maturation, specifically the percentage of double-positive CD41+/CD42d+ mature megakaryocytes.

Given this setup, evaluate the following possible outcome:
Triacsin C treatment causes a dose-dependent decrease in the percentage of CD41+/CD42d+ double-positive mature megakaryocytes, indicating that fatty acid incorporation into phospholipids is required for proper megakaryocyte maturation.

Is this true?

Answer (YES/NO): YES